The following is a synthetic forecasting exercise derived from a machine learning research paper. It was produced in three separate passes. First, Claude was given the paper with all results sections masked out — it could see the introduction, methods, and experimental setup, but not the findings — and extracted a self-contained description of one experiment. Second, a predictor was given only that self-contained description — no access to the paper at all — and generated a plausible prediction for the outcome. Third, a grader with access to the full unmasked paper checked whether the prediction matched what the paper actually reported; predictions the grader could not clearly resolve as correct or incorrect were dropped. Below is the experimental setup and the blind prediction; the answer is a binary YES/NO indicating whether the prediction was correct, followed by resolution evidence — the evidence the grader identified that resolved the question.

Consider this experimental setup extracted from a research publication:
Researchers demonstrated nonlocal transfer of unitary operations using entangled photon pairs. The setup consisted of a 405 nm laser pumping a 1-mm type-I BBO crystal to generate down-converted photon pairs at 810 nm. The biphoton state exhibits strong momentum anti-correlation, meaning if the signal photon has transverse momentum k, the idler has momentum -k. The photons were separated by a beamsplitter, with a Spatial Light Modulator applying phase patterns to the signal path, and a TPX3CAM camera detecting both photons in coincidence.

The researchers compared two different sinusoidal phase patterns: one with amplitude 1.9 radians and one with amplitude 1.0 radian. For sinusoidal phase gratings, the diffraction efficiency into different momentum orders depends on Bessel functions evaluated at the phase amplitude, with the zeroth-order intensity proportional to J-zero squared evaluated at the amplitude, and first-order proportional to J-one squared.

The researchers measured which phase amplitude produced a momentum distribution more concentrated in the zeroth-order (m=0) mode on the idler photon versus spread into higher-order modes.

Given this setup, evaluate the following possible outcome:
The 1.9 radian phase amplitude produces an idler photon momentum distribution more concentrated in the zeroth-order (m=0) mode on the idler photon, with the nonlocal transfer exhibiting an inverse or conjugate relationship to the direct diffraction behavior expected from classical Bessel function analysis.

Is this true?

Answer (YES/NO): NO